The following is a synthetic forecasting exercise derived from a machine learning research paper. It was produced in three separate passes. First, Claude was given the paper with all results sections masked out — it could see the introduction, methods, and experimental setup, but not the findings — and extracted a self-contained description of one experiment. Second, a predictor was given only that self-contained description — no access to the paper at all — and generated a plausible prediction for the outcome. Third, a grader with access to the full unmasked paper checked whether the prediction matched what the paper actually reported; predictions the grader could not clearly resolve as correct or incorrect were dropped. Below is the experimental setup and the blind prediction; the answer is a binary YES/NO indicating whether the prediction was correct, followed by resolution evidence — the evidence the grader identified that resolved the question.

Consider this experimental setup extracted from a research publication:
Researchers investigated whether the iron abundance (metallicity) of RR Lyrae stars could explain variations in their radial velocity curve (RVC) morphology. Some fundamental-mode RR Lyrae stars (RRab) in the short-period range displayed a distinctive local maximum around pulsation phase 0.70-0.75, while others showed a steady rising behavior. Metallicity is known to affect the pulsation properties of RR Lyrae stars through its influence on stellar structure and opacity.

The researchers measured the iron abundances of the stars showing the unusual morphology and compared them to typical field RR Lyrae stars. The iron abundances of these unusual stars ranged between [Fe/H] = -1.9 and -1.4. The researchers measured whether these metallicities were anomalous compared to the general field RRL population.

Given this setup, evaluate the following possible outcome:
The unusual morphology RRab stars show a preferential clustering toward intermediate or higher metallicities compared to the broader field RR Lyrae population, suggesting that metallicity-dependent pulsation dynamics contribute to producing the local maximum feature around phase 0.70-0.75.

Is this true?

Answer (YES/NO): NO